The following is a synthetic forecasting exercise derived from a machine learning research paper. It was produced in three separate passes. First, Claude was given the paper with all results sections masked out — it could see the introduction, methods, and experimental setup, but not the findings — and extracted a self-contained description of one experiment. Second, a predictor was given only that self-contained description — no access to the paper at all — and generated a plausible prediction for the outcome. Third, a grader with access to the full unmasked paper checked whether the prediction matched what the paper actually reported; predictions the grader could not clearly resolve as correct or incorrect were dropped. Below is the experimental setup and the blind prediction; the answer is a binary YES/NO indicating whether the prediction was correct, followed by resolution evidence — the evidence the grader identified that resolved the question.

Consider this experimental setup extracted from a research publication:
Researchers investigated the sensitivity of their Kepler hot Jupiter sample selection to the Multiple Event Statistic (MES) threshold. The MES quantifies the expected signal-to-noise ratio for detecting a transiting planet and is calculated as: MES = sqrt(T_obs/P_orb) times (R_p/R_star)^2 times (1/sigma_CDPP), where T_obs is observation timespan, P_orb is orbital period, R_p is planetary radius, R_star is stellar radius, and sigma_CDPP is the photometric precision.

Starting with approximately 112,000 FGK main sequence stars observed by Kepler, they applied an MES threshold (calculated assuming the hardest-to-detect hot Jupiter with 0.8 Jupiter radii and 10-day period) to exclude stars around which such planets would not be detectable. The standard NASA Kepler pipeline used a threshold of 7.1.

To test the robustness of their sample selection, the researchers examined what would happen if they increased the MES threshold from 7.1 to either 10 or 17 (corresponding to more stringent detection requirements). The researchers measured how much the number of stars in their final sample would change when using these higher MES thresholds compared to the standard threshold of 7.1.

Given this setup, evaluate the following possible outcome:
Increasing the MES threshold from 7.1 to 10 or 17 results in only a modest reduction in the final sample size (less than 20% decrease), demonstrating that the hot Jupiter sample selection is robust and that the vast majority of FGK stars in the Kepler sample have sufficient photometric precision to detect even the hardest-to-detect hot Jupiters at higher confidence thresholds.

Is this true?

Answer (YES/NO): YES